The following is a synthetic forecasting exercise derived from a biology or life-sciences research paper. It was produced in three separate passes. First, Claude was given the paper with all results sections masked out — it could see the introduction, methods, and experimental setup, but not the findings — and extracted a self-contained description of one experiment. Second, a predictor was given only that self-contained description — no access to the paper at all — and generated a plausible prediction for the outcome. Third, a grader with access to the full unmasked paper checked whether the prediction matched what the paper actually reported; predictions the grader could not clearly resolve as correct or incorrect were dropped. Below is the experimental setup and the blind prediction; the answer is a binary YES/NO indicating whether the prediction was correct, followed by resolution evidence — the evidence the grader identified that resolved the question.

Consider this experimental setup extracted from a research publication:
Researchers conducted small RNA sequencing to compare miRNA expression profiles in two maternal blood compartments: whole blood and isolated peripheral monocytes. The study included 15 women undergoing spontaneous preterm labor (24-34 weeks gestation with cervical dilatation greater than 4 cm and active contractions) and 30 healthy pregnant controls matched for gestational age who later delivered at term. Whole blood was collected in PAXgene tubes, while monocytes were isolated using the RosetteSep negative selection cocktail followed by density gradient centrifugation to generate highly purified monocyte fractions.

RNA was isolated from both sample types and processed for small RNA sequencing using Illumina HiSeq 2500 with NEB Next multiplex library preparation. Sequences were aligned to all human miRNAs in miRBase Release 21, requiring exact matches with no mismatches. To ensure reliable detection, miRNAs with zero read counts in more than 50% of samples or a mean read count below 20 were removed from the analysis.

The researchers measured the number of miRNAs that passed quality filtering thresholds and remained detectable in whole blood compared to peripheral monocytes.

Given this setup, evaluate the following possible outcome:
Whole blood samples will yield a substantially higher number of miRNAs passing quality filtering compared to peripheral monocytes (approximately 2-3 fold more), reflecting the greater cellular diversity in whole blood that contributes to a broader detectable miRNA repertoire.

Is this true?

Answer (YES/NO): NO